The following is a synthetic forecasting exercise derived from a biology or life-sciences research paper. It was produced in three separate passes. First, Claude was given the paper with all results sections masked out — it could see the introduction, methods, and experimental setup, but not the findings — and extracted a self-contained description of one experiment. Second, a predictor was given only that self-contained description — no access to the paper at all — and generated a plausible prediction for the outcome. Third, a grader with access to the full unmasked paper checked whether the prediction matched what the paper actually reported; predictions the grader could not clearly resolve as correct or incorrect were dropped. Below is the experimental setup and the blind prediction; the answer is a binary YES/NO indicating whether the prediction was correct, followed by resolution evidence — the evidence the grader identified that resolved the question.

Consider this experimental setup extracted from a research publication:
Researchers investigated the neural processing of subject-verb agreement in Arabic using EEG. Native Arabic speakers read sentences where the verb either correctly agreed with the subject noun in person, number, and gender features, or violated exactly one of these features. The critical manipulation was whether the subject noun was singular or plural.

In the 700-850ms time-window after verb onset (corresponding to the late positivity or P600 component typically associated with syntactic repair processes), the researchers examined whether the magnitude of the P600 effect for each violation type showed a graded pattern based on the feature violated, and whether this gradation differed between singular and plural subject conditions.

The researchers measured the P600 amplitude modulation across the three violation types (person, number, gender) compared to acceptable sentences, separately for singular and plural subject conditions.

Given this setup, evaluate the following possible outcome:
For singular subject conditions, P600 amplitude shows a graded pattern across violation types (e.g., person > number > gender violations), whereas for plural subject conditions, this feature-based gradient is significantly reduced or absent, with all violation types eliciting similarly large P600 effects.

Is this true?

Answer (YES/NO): NO